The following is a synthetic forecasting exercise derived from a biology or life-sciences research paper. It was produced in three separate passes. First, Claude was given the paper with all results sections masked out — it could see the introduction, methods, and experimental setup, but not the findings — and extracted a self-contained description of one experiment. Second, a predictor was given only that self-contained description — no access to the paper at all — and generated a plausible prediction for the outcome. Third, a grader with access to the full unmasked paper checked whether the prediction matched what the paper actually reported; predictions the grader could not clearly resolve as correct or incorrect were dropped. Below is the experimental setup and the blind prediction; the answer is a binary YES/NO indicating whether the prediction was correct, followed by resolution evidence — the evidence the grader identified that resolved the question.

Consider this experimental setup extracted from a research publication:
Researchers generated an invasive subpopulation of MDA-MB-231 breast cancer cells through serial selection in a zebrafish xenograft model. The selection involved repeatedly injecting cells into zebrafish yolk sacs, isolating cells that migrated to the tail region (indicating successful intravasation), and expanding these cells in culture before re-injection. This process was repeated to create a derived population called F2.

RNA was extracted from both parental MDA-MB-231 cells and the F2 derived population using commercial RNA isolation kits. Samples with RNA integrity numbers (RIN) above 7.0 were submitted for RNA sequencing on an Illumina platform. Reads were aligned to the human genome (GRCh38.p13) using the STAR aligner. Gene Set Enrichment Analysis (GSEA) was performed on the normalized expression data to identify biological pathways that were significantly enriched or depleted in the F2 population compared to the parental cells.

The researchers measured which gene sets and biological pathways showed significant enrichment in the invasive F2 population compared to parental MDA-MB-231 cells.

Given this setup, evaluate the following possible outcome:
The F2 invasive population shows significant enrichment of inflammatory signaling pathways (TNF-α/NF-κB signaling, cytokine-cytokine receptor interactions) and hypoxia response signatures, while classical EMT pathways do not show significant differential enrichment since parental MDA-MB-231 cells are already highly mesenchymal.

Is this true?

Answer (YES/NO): NO